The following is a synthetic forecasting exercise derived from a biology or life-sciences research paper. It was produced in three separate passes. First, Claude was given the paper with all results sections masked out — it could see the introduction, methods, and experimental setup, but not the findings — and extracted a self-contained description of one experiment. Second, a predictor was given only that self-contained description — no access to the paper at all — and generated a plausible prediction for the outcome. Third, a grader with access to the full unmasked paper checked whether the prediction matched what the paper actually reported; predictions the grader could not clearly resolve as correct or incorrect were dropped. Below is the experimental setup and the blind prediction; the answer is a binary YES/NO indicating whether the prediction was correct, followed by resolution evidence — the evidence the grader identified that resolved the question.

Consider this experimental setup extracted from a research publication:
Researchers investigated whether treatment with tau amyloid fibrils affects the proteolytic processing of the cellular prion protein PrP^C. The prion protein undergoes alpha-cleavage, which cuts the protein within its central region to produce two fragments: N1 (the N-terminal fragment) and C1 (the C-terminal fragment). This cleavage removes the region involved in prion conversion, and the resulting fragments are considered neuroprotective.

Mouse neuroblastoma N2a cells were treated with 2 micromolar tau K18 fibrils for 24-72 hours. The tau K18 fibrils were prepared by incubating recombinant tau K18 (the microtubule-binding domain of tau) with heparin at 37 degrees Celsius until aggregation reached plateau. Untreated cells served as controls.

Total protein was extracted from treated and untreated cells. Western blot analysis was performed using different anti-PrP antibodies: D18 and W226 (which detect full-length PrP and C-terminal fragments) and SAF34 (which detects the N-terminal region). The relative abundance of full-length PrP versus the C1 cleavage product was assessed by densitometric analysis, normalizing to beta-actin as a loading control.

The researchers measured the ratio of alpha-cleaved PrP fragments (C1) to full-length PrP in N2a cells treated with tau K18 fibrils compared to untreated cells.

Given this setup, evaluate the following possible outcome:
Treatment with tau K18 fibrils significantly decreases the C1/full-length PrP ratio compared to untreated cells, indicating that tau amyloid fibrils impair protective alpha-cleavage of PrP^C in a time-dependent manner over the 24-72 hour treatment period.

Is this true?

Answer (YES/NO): NO